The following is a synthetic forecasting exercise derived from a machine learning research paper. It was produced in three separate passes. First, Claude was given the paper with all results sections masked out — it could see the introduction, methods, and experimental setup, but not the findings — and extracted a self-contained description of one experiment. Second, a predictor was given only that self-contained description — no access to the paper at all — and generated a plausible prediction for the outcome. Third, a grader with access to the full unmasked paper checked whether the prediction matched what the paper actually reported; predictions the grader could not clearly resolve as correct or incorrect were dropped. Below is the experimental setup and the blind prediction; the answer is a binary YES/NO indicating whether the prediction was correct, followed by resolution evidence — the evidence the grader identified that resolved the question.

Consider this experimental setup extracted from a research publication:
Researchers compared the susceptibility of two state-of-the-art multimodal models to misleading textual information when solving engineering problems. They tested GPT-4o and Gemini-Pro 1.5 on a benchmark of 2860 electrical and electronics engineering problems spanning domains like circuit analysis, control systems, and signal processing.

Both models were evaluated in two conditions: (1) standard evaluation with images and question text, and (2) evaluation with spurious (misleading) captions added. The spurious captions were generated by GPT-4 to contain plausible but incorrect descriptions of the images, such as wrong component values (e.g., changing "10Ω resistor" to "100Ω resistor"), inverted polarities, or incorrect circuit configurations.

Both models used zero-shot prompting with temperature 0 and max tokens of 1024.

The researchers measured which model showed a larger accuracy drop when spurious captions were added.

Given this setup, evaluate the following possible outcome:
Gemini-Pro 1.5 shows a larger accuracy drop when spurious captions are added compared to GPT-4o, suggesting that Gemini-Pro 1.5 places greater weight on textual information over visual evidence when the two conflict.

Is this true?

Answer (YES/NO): NO